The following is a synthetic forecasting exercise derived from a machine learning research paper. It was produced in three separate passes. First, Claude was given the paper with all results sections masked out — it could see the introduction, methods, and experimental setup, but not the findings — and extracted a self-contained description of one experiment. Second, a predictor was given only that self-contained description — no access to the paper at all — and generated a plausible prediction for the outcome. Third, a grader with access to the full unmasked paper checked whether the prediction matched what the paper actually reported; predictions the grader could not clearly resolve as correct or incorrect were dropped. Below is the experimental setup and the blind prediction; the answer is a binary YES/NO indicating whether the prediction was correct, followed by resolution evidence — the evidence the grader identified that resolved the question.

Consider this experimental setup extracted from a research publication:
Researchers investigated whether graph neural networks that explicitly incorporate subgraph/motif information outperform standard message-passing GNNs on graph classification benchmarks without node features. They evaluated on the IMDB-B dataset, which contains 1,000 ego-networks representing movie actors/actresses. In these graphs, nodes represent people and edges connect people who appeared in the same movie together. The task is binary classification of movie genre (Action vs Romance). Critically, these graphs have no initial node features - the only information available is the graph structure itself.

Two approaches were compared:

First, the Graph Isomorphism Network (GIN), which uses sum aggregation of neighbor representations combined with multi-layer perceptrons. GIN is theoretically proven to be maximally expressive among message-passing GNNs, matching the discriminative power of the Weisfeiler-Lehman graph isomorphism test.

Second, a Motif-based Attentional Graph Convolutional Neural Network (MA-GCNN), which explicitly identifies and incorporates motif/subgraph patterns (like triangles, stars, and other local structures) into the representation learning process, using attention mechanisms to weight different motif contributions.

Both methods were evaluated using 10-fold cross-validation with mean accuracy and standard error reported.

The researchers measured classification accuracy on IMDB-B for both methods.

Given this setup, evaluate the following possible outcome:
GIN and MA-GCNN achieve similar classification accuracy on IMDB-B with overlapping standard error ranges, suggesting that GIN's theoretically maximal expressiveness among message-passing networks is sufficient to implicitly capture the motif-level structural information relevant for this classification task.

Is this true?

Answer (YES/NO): YES